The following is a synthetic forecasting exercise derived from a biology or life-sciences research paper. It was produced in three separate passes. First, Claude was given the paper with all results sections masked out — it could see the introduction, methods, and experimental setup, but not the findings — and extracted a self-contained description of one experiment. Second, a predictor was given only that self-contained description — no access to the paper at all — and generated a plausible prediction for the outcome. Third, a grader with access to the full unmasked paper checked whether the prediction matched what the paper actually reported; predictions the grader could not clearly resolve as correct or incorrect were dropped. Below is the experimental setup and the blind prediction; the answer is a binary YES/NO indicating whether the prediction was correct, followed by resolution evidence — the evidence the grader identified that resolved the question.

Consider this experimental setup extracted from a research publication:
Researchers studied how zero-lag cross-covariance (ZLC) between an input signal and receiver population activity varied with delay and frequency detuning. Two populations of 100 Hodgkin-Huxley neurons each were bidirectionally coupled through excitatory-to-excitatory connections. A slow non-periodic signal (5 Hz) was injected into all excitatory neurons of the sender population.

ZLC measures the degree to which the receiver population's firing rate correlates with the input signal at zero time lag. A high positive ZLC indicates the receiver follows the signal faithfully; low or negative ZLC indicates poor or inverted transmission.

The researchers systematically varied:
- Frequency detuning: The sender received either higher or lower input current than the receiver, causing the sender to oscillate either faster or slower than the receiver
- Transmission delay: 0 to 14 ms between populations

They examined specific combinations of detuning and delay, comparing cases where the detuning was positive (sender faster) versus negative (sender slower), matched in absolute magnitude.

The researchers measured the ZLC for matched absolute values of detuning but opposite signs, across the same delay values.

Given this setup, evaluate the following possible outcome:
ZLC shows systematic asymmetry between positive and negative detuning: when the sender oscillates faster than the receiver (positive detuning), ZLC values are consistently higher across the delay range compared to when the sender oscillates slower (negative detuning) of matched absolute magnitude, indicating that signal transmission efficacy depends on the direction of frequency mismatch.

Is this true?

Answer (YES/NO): NO